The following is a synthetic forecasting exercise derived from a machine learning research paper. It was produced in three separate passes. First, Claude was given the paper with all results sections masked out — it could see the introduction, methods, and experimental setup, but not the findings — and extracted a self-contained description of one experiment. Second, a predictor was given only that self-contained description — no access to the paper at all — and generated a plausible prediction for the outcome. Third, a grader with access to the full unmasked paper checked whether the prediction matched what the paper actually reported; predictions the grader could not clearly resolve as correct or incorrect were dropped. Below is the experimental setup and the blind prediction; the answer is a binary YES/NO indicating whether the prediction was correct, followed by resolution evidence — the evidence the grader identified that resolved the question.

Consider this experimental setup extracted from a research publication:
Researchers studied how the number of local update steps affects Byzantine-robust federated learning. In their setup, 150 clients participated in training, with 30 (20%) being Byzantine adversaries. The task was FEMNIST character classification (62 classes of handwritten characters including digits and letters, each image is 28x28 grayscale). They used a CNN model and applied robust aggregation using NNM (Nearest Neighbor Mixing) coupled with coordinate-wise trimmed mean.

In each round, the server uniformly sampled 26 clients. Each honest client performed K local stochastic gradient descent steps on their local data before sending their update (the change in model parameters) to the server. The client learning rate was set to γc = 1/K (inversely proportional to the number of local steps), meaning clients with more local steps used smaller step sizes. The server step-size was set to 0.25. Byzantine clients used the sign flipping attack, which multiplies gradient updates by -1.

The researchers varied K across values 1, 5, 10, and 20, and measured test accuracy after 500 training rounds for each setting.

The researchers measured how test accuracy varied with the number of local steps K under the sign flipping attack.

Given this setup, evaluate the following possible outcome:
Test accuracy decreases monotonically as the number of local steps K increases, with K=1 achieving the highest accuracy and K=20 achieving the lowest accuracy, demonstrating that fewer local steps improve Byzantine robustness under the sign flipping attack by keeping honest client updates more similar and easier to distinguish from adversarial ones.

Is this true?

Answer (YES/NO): NO